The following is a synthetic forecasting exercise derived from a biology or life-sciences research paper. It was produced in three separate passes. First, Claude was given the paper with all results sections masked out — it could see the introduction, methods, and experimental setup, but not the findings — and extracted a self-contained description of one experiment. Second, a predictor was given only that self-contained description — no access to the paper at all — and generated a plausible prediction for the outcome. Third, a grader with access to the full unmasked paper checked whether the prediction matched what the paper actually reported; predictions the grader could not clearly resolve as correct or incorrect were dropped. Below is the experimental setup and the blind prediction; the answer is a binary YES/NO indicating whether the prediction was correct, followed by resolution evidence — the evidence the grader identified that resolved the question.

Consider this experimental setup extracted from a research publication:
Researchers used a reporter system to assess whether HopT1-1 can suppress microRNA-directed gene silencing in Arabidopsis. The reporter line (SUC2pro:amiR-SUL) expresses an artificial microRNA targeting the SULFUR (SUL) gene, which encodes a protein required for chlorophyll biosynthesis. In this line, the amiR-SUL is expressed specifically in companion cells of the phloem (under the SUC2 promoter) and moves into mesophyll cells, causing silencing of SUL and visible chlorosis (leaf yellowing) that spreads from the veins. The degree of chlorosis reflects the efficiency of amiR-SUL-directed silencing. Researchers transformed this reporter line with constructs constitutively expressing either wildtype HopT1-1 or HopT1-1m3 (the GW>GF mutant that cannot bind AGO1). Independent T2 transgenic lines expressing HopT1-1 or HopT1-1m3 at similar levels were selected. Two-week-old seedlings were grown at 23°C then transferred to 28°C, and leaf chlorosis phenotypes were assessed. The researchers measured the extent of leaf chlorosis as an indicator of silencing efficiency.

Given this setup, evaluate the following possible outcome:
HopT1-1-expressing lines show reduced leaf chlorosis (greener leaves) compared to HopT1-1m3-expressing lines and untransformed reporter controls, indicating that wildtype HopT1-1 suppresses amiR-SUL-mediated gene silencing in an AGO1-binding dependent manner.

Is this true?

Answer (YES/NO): YES